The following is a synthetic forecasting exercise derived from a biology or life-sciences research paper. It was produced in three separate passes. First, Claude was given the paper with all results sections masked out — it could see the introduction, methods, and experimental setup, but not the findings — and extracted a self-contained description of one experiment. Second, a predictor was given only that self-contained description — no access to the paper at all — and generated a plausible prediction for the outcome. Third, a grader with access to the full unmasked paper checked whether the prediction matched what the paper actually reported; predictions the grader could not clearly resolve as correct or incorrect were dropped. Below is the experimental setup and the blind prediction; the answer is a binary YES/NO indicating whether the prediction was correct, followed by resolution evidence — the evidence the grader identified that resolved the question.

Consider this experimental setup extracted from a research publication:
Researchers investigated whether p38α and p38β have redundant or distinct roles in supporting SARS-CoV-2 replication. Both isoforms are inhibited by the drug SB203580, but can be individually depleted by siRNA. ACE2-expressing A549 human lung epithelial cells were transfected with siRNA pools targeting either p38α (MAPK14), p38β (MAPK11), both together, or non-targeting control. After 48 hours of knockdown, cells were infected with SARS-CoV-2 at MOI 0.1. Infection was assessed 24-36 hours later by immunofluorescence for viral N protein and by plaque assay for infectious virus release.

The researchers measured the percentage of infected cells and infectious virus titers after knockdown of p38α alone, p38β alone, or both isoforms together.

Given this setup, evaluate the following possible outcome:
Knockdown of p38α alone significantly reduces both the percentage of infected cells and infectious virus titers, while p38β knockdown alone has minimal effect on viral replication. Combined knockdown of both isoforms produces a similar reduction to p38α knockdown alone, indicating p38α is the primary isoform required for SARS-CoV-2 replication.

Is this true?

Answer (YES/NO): NO